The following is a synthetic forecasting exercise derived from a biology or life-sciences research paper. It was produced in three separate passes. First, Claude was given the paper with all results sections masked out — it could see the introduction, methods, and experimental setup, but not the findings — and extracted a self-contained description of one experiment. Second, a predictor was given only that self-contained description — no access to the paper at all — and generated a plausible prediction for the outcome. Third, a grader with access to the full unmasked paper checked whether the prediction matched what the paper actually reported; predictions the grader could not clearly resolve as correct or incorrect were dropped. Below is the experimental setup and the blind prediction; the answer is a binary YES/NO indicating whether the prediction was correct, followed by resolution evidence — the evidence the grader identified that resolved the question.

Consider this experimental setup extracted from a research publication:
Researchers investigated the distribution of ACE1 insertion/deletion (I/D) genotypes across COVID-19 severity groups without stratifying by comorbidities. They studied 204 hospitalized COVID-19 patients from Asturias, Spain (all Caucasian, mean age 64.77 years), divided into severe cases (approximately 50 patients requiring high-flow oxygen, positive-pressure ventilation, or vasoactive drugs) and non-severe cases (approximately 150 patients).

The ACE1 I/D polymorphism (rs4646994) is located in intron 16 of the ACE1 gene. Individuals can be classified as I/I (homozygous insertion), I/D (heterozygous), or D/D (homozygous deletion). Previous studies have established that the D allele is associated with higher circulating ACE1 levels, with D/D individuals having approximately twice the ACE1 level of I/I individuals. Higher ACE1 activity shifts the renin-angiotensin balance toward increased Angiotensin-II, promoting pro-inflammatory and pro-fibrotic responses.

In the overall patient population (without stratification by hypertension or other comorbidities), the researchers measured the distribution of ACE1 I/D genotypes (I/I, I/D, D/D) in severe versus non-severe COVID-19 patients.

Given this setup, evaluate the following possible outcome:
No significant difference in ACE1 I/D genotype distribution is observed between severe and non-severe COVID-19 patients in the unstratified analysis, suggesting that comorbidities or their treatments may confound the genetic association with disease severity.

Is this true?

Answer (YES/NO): NO